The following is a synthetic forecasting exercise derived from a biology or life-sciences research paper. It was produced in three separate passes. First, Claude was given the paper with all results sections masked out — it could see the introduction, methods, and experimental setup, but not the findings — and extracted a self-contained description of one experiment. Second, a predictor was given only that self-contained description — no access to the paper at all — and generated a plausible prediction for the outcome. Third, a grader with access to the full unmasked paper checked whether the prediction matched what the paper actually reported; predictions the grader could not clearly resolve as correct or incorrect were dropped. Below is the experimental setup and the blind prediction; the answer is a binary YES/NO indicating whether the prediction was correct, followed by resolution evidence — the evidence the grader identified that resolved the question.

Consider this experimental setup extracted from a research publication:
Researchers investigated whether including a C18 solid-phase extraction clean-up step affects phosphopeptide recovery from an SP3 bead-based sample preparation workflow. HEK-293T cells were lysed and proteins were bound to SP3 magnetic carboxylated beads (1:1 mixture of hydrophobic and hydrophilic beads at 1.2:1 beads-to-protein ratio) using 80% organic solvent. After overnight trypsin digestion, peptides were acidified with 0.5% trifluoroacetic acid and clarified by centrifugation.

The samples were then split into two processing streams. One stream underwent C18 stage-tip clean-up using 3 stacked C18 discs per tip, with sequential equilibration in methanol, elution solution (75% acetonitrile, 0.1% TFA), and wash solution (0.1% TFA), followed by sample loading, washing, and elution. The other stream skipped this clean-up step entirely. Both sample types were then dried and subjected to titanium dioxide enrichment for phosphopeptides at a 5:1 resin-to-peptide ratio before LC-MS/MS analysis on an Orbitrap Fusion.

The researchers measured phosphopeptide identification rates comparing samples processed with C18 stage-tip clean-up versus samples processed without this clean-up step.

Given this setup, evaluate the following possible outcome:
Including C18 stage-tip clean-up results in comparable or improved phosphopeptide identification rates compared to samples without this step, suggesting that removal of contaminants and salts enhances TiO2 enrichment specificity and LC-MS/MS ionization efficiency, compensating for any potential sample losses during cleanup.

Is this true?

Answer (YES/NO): NO